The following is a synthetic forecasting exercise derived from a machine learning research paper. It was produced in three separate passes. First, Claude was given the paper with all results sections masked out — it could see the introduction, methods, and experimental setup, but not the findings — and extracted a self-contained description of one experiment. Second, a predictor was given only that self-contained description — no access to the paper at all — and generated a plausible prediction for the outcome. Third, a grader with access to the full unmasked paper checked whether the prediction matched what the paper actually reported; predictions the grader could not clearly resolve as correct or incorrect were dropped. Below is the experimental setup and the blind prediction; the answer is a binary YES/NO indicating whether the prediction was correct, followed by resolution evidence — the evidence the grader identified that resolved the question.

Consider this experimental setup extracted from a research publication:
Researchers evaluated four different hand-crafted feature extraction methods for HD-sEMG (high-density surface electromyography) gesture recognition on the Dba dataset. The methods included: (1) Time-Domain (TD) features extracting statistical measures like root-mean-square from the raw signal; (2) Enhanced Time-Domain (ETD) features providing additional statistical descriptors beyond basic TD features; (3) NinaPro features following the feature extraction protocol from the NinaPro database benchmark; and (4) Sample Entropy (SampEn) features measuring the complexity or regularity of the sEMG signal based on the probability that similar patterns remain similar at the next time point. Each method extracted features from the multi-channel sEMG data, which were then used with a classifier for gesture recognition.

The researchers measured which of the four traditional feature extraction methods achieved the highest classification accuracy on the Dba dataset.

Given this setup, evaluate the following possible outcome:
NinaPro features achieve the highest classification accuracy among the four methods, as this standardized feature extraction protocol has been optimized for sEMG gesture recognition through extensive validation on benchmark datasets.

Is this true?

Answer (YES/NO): NO